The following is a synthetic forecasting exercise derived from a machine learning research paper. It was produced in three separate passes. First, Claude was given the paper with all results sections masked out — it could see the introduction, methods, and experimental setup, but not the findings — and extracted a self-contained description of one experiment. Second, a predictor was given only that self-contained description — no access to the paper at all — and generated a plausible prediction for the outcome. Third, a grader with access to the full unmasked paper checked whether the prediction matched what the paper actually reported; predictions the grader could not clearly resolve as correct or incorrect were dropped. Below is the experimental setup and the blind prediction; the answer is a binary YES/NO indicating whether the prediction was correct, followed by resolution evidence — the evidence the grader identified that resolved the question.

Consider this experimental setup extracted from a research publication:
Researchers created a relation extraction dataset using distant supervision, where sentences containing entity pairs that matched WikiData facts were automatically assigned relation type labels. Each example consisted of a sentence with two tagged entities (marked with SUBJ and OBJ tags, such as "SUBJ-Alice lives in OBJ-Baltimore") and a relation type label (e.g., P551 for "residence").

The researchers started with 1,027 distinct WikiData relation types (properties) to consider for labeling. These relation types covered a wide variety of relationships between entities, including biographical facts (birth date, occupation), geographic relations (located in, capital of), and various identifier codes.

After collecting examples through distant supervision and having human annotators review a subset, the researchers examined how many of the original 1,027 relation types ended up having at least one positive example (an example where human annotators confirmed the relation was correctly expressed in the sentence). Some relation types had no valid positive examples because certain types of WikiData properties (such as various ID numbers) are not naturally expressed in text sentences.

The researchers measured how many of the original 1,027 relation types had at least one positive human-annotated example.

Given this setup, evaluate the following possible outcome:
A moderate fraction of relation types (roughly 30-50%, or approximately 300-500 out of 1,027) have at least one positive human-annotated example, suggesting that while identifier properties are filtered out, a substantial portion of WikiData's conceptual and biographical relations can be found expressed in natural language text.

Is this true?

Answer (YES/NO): YES